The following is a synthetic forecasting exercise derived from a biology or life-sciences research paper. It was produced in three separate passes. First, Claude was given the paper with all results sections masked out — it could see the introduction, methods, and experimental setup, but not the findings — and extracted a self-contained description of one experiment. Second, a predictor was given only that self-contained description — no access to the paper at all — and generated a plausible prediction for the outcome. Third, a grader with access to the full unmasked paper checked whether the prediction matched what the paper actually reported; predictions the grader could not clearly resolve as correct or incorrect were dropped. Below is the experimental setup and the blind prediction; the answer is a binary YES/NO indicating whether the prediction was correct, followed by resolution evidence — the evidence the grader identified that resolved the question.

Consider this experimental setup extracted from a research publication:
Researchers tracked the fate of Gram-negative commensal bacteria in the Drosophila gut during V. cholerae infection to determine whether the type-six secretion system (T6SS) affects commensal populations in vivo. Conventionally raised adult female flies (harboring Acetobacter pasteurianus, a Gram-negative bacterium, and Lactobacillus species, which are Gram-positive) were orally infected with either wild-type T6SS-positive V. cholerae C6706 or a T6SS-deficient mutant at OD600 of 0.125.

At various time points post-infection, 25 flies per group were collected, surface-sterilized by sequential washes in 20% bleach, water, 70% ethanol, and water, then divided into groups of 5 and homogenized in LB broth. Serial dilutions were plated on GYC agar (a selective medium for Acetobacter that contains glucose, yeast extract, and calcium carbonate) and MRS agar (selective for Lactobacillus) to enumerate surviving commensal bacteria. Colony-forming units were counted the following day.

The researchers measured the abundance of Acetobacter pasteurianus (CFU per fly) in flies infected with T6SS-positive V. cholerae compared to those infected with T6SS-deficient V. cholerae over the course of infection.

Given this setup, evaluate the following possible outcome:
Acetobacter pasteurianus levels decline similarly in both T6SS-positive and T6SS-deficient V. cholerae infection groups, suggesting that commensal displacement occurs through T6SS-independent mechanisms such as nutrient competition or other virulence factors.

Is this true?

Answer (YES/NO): NO